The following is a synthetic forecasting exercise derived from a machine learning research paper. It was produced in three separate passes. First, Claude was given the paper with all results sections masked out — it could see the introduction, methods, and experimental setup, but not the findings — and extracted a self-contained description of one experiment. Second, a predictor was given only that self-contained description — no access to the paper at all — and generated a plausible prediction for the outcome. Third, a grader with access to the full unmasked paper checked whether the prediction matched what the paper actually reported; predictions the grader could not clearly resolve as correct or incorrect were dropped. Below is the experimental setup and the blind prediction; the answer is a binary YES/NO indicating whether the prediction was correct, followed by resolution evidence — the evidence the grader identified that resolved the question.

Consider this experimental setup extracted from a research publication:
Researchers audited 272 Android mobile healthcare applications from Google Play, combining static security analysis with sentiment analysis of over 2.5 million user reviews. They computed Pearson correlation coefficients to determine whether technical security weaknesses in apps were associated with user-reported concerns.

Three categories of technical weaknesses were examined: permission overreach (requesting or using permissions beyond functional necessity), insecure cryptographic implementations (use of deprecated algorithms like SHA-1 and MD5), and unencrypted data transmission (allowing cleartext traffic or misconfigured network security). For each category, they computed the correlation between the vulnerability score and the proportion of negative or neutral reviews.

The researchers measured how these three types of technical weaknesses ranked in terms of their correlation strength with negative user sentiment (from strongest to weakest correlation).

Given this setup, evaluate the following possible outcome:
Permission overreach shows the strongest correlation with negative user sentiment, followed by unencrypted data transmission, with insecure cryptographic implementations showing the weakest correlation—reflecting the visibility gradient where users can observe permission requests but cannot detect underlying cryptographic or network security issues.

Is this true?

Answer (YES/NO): NO